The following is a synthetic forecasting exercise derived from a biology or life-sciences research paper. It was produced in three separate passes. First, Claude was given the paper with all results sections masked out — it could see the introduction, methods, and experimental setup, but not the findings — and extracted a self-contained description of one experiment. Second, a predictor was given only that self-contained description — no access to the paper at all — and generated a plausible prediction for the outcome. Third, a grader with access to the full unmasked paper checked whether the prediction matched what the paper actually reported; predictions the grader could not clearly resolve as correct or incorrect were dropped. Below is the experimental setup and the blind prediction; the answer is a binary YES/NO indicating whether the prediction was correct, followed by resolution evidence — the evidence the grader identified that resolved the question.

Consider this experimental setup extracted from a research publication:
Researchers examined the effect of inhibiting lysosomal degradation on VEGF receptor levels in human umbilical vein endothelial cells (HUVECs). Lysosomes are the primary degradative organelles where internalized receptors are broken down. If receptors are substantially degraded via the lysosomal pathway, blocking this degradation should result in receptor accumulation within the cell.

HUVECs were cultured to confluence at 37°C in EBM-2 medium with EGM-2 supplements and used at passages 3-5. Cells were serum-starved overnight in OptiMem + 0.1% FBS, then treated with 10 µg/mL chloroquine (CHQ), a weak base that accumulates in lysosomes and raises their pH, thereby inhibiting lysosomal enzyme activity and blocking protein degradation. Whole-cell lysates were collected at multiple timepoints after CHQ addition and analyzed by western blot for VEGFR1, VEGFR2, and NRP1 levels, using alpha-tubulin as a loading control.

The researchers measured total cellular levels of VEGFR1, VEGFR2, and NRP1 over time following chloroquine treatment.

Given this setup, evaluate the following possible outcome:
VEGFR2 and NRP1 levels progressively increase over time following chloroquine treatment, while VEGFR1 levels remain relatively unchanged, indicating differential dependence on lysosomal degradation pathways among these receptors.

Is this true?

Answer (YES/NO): NO